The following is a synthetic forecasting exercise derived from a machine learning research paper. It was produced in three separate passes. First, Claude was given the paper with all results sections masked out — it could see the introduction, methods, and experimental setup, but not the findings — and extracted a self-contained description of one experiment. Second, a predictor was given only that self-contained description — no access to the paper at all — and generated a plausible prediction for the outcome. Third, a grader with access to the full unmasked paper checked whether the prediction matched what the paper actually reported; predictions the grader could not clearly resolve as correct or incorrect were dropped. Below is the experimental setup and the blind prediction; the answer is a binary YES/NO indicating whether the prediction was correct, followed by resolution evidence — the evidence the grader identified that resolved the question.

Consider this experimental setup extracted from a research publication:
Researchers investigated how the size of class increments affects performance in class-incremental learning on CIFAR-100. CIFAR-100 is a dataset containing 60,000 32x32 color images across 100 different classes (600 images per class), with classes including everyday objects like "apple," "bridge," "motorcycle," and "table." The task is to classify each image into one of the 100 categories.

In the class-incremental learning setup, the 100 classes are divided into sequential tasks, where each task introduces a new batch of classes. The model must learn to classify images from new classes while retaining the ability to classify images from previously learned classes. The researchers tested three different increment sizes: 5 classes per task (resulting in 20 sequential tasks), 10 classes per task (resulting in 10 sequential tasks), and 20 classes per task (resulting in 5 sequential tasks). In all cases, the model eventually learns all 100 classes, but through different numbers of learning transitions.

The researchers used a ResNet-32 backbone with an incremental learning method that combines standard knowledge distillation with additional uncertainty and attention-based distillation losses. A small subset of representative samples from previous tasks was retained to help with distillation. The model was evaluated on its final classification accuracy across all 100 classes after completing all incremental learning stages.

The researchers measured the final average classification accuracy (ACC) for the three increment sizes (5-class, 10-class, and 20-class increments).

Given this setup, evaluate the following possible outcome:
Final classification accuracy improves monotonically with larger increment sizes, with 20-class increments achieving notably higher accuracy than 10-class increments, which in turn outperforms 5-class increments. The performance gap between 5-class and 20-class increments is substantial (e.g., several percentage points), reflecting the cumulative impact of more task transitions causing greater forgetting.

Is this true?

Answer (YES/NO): YES